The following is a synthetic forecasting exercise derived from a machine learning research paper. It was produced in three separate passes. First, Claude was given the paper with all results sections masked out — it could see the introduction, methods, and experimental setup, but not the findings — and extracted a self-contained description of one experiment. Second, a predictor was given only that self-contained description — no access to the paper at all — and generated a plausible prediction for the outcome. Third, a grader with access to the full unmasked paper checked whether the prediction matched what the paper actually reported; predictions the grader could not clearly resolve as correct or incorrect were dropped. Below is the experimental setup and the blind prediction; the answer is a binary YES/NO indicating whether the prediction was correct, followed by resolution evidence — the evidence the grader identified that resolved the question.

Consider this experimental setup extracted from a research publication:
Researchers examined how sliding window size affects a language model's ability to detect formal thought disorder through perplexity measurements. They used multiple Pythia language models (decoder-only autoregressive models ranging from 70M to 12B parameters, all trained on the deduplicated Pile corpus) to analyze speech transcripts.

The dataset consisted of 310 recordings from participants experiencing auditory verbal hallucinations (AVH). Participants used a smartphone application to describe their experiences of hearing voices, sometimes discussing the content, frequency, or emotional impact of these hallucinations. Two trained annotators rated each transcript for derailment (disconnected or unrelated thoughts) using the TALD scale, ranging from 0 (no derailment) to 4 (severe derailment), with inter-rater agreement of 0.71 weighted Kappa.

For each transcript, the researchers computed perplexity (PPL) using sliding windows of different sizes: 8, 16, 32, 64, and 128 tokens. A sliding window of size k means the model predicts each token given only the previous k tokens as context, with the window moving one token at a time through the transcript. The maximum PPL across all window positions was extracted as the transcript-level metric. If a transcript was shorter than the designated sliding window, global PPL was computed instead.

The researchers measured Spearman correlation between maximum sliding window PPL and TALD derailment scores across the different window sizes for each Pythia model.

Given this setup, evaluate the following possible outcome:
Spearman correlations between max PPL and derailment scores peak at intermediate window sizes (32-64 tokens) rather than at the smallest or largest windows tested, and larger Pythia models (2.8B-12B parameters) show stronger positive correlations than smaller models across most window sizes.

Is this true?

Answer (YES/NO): NO